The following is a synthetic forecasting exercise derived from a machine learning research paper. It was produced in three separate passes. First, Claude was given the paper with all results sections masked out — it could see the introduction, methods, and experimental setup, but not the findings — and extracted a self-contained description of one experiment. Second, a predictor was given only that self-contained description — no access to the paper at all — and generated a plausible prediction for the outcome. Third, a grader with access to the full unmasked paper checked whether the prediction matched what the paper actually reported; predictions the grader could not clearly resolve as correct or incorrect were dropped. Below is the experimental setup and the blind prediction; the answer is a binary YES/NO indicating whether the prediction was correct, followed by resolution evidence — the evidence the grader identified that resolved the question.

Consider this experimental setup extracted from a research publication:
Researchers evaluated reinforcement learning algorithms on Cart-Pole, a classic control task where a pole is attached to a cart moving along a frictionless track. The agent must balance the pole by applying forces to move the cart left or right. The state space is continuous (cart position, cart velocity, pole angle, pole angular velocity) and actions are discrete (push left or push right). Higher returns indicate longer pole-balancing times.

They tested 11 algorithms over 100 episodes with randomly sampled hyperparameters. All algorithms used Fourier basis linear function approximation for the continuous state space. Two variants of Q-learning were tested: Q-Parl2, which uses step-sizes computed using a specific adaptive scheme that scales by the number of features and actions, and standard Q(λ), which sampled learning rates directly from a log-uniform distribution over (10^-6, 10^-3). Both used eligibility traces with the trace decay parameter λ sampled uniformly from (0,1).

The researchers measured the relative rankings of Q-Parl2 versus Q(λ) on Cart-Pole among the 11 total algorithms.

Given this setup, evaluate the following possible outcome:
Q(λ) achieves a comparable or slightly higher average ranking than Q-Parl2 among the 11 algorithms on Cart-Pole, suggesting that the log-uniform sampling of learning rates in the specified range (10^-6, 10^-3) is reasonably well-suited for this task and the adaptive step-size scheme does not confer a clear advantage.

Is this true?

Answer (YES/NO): NO